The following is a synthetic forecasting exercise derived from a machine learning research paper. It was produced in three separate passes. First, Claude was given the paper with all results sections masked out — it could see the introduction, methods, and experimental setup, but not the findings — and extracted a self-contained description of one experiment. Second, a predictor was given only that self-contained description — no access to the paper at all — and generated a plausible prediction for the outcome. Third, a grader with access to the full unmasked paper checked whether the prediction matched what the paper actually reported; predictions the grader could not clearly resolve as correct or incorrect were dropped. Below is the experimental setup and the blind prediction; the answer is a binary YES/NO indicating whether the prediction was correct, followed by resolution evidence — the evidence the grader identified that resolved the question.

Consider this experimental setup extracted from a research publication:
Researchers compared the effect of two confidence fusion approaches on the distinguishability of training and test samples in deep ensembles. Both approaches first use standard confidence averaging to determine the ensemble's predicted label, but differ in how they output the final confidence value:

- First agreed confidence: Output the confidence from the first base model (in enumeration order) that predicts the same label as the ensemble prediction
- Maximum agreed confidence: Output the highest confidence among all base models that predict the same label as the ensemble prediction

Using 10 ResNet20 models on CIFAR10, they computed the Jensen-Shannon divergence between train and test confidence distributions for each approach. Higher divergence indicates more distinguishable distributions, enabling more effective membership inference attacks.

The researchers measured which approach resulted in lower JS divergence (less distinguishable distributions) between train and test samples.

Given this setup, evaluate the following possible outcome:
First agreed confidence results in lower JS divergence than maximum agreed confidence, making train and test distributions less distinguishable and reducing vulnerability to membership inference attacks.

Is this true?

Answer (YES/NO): NO